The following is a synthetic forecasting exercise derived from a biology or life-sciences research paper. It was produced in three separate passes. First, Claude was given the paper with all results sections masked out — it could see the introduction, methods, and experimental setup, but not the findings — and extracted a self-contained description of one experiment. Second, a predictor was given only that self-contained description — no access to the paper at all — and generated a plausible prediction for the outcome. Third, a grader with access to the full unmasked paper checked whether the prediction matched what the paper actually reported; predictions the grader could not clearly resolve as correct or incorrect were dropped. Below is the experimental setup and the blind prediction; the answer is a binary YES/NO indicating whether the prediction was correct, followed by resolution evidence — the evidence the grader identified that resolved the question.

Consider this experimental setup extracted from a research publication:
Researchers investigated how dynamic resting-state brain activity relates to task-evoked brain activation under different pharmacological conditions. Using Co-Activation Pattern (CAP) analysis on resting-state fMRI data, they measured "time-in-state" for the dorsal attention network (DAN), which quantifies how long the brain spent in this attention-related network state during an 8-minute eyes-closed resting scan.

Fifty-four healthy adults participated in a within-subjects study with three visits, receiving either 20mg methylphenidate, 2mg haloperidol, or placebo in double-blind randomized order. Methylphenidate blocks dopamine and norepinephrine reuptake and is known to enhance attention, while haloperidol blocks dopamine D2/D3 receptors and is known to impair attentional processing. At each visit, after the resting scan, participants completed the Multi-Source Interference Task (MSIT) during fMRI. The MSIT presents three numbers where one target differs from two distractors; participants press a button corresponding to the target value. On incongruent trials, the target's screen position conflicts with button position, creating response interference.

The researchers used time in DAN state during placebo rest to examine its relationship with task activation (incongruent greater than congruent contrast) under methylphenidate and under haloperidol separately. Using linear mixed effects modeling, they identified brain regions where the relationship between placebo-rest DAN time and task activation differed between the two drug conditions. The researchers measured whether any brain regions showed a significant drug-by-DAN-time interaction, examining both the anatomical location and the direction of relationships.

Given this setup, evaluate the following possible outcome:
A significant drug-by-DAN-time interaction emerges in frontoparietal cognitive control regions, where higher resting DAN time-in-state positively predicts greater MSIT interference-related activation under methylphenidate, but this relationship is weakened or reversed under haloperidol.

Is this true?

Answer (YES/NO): NO